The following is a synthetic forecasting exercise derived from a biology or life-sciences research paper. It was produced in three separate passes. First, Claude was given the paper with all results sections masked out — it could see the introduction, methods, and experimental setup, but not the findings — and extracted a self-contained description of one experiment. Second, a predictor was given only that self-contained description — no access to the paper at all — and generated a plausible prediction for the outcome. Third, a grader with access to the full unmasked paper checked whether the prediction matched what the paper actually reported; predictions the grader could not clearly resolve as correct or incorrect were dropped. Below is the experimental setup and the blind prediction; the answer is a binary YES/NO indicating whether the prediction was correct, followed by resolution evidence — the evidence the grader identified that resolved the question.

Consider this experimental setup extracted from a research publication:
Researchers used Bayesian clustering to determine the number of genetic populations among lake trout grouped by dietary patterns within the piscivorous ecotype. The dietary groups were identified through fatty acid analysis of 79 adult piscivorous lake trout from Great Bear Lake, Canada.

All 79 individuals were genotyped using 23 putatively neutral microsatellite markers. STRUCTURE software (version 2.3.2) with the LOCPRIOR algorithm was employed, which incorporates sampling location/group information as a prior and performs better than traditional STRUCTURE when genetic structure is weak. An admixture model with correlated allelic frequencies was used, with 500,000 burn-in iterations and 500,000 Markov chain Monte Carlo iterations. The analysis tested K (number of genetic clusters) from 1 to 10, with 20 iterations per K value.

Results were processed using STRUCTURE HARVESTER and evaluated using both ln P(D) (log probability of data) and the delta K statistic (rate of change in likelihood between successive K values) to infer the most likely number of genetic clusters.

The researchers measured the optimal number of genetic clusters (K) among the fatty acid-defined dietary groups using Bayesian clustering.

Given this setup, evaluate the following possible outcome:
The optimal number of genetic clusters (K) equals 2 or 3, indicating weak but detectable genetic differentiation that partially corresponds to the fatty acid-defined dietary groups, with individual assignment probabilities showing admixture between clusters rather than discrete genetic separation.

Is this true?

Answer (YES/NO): NO